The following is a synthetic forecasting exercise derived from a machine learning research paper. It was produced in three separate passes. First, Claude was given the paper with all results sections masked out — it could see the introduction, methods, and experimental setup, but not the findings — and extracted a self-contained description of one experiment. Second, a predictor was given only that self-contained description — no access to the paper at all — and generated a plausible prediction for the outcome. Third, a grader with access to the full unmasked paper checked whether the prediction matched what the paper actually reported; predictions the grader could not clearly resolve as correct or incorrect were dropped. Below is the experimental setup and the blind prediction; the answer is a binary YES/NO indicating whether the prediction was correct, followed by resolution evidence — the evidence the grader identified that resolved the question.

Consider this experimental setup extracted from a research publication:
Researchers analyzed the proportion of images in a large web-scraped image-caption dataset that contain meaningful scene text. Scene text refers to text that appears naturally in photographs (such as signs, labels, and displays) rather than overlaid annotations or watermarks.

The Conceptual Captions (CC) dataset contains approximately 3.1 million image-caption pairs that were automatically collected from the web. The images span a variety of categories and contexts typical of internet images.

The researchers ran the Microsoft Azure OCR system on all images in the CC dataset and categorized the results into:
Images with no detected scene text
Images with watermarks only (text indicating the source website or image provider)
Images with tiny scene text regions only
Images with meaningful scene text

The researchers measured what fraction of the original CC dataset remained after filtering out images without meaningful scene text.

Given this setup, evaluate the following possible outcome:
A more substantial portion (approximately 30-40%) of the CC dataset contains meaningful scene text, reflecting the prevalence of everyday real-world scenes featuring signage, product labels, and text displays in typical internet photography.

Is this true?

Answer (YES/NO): NO